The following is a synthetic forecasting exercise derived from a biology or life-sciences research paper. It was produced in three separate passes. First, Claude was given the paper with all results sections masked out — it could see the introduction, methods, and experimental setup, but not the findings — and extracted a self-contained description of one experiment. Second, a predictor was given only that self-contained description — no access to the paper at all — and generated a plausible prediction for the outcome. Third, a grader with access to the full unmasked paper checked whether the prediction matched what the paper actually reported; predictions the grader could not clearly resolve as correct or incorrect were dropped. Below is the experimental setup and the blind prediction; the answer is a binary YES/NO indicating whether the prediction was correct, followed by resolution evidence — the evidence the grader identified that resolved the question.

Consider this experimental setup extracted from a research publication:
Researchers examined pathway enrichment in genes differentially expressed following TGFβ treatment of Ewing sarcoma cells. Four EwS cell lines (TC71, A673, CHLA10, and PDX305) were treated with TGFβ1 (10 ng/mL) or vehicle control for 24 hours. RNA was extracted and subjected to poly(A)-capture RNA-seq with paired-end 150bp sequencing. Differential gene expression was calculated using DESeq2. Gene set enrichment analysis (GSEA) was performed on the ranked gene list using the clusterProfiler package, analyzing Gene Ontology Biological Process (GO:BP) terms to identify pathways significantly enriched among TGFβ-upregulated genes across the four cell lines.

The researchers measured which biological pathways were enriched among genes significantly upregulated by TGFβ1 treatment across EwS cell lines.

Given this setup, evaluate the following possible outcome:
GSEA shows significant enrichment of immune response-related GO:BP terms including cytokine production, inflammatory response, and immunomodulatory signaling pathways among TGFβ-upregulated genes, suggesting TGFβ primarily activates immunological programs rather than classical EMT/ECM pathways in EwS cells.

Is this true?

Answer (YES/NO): NO